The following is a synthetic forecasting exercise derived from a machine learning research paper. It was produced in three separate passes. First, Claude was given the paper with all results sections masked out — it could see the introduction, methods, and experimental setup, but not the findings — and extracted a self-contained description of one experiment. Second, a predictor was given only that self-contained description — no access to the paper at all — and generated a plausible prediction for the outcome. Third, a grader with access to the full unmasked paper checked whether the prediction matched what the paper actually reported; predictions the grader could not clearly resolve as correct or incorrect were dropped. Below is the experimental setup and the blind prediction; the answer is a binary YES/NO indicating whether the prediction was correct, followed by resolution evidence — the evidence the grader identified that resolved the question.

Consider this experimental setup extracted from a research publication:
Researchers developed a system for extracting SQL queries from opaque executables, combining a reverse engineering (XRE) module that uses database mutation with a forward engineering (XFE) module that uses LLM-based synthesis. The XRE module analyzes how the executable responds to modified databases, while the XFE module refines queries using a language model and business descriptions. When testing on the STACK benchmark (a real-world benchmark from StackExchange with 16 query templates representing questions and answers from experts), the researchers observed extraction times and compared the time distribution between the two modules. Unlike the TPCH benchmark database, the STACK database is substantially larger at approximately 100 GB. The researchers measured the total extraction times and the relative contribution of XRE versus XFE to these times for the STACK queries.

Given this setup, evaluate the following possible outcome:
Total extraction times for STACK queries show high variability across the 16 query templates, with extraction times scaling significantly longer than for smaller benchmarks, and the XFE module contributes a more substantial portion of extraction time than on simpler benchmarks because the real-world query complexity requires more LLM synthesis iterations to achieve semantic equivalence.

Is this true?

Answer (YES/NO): NO